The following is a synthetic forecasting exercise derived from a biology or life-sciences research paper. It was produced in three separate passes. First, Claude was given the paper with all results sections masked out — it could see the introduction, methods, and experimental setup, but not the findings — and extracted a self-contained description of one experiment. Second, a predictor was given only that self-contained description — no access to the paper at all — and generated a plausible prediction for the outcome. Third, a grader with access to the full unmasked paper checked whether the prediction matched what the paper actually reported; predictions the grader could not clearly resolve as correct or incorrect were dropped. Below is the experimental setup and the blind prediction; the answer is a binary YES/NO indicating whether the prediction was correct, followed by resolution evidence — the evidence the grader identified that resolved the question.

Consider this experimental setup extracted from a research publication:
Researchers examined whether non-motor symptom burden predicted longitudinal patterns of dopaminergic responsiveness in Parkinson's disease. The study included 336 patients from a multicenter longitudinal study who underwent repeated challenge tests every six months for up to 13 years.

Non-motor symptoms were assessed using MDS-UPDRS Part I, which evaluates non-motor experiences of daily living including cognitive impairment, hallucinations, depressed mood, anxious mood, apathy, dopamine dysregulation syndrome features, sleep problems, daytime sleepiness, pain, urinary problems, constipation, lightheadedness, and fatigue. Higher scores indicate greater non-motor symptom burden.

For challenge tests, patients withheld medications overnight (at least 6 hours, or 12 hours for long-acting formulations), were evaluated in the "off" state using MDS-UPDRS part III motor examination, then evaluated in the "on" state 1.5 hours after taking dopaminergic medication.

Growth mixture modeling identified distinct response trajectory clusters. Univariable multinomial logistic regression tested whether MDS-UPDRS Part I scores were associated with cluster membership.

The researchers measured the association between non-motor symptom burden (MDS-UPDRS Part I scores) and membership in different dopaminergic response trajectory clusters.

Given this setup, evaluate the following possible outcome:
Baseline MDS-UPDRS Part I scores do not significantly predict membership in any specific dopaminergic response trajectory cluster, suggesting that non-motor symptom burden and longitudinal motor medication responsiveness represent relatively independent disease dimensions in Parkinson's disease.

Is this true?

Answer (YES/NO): YES